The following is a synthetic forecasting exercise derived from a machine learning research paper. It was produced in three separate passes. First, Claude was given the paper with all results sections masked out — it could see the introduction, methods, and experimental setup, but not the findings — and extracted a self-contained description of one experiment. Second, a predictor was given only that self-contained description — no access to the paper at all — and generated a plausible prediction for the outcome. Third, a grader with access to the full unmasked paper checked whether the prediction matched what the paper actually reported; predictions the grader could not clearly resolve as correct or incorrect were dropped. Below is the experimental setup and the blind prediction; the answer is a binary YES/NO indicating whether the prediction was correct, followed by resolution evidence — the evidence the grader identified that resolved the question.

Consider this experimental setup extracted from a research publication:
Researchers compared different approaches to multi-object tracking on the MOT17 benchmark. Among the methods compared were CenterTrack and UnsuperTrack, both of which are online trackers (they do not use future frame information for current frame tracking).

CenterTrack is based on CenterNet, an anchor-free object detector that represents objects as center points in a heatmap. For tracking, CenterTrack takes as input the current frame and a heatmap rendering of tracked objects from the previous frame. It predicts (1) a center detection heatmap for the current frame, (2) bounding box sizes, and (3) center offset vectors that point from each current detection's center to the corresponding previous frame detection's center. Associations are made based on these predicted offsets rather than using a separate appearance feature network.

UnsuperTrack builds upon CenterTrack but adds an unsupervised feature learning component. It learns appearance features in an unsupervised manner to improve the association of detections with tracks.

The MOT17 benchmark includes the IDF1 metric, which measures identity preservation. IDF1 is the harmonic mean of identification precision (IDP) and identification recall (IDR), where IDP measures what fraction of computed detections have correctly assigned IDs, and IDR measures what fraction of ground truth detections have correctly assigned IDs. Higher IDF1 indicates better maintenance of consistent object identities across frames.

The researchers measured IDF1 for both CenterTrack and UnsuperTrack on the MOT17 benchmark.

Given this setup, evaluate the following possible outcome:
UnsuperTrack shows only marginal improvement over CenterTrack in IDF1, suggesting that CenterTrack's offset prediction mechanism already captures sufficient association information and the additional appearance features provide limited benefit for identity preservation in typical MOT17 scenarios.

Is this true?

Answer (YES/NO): NO